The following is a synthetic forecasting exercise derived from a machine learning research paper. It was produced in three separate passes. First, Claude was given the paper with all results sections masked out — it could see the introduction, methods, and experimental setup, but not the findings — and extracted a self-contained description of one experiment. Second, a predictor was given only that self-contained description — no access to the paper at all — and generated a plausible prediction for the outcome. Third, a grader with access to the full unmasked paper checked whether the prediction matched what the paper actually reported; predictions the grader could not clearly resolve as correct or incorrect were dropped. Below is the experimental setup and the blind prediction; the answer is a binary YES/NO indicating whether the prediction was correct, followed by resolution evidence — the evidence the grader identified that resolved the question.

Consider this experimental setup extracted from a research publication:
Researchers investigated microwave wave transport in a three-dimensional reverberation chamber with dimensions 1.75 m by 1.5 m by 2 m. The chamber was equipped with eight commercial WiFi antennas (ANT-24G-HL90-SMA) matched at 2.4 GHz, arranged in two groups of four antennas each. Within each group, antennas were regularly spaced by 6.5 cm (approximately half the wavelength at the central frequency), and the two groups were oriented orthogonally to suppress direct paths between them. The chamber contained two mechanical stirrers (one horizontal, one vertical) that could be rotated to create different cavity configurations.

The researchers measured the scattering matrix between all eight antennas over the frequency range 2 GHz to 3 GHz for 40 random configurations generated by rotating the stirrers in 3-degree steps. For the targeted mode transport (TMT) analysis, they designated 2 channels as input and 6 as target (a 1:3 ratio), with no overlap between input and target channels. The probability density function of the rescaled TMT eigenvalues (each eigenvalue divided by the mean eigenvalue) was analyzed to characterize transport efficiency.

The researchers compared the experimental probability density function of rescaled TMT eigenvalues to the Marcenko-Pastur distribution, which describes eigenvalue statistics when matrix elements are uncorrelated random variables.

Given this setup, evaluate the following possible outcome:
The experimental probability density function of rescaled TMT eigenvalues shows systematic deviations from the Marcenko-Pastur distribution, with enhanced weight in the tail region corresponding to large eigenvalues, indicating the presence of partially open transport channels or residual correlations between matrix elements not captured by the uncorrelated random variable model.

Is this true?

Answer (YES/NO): NO